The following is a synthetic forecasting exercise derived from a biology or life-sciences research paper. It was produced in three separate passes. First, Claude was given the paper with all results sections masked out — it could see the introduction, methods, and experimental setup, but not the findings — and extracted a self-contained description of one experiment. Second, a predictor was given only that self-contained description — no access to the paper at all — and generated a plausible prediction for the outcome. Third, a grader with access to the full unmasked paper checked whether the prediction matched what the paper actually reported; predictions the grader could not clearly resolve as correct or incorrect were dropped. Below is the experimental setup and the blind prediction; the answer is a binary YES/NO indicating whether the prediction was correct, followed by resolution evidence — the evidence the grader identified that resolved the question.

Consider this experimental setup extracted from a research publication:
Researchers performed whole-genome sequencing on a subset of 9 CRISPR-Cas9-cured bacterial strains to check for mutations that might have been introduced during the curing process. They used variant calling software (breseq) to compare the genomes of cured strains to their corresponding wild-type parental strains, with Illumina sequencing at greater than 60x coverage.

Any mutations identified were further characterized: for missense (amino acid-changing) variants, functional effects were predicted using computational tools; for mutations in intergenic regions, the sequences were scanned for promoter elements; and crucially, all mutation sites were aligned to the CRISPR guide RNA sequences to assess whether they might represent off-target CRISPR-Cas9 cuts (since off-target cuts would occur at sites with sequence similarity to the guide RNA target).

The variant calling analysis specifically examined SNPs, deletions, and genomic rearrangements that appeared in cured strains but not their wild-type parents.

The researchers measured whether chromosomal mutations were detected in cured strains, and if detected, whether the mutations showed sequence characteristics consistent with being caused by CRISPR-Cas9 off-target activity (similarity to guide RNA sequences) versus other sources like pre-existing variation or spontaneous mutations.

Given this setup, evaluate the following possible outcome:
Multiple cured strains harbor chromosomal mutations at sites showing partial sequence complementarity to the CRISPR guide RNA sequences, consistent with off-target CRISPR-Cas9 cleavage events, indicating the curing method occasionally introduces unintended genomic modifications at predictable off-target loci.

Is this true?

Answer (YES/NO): NO